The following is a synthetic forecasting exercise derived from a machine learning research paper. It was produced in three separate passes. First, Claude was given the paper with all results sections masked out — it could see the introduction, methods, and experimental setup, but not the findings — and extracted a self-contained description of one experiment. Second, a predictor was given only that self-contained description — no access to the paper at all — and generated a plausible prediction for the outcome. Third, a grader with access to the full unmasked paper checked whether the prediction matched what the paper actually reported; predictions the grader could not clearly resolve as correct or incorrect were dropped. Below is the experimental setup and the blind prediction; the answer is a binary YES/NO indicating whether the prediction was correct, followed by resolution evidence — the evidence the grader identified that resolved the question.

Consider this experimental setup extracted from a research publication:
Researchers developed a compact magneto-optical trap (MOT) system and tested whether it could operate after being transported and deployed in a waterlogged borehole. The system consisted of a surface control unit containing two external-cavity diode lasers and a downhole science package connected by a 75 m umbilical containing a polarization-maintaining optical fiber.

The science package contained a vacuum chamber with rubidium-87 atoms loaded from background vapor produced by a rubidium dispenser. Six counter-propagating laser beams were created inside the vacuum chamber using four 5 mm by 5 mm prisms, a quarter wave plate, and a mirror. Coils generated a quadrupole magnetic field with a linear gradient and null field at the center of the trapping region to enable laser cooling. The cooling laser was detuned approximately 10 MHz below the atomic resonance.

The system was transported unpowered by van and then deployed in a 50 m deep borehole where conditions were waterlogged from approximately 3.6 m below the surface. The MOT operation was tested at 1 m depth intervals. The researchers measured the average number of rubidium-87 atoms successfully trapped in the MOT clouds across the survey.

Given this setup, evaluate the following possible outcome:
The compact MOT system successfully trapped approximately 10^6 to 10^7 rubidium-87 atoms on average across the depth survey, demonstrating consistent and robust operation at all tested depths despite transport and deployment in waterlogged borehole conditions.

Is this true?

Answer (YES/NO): NO